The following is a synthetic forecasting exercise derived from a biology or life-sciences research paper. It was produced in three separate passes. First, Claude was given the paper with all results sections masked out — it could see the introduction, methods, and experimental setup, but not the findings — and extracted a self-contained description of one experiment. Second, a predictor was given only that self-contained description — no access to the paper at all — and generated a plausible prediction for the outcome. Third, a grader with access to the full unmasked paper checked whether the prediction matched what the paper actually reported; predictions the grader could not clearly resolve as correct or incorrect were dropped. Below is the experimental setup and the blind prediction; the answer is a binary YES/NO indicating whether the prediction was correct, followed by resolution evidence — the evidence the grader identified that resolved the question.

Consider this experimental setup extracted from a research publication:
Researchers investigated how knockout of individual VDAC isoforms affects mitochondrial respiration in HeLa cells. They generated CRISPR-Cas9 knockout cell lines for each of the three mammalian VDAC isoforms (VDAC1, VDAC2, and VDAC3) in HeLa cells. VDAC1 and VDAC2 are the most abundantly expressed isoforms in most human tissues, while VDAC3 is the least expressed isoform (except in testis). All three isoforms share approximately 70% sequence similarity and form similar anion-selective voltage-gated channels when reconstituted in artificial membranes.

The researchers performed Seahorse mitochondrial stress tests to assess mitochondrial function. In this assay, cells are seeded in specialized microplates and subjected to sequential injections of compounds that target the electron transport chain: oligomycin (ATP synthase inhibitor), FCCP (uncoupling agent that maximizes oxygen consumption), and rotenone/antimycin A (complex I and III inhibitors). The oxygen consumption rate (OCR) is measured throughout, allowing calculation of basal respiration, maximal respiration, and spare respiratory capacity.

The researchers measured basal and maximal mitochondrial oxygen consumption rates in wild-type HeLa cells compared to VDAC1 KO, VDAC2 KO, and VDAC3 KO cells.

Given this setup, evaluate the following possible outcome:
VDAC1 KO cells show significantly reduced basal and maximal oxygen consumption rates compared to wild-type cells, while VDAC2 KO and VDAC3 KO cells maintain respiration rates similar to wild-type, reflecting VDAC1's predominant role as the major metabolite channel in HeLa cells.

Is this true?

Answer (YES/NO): NO